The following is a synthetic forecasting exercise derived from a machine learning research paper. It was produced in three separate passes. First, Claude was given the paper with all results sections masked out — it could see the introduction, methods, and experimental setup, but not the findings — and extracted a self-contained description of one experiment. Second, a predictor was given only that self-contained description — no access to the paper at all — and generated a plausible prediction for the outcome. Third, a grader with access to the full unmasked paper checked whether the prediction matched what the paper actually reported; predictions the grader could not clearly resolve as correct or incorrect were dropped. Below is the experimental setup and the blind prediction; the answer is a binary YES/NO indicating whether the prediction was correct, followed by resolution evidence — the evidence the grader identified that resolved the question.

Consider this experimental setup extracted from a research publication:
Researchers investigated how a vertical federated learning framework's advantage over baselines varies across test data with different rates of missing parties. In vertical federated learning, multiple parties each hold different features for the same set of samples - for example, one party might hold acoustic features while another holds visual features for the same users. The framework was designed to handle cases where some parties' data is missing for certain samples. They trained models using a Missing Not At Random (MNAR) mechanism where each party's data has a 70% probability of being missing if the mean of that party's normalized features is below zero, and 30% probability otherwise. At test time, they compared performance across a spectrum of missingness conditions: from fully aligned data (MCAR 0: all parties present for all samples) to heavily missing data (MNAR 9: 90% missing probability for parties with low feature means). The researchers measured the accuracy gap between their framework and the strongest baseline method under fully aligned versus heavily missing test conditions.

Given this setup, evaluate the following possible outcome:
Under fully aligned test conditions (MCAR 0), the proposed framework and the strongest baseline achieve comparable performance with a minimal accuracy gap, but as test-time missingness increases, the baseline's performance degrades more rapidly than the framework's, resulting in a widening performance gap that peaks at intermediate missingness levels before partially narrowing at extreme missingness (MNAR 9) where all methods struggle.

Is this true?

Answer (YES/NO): NO